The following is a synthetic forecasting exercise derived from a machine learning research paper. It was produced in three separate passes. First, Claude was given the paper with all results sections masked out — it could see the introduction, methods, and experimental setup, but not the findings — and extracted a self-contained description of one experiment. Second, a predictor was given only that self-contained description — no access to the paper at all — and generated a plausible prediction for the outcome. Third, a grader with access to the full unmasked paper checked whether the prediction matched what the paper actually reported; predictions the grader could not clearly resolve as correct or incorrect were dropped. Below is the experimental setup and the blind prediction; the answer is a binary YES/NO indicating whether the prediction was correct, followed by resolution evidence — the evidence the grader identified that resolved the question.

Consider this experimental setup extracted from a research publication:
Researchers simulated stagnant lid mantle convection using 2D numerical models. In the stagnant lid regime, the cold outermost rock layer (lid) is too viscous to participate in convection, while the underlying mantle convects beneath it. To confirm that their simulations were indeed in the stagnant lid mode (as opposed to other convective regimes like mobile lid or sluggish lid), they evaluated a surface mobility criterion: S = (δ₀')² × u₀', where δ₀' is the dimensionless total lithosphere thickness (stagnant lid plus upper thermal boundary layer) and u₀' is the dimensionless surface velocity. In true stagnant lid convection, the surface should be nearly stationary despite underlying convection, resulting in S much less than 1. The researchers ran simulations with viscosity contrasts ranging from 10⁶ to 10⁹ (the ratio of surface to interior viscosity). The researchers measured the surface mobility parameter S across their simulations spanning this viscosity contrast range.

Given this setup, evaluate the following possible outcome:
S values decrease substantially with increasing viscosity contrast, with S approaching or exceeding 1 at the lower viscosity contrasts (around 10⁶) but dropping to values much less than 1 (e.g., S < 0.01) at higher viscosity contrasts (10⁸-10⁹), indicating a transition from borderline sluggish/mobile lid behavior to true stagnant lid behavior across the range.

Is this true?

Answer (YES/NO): NO